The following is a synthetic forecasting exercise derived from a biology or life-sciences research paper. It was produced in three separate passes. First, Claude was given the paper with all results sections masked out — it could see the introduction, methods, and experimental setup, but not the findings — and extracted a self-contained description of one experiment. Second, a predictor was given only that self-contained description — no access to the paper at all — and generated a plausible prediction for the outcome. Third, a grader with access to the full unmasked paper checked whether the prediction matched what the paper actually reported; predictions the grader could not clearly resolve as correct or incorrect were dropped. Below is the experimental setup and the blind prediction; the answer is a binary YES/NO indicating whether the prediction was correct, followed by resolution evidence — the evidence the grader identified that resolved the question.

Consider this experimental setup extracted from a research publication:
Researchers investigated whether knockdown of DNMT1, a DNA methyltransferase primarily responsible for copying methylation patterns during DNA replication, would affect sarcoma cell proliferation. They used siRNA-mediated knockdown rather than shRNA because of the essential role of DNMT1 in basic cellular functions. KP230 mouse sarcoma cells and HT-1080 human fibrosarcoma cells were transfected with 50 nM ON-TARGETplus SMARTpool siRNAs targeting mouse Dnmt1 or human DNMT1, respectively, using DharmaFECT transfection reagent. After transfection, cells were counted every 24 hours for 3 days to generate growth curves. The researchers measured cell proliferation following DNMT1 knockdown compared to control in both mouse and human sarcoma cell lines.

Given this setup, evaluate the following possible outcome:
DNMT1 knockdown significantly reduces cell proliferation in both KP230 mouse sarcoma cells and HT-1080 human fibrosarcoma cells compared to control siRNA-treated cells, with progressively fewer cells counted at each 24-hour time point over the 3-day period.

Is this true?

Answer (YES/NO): NO